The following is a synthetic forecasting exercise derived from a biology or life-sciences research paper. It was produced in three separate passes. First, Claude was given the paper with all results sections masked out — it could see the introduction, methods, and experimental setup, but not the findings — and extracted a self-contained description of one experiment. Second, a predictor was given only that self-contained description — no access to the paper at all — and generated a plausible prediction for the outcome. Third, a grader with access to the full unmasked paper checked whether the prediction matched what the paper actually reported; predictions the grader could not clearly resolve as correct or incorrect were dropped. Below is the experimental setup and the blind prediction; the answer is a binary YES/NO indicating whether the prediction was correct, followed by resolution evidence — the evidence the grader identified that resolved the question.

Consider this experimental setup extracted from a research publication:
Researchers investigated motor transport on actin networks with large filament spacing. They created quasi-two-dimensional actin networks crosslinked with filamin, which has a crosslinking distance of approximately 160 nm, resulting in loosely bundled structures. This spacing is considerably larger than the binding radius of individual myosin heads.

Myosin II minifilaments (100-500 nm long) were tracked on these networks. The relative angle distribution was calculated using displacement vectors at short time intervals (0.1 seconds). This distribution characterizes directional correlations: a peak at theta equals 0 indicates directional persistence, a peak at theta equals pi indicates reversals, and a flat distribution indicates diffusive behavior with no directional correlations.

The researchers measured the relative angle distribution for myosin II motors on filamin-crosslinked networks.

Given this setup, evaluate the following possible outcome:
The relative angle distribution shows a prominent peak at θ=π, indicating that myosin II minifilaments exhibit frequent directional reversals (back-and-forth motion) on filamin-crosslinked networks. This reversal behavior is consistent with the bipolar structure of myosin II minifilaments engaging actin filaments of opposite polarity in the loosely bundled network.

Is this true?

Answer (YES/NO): NO